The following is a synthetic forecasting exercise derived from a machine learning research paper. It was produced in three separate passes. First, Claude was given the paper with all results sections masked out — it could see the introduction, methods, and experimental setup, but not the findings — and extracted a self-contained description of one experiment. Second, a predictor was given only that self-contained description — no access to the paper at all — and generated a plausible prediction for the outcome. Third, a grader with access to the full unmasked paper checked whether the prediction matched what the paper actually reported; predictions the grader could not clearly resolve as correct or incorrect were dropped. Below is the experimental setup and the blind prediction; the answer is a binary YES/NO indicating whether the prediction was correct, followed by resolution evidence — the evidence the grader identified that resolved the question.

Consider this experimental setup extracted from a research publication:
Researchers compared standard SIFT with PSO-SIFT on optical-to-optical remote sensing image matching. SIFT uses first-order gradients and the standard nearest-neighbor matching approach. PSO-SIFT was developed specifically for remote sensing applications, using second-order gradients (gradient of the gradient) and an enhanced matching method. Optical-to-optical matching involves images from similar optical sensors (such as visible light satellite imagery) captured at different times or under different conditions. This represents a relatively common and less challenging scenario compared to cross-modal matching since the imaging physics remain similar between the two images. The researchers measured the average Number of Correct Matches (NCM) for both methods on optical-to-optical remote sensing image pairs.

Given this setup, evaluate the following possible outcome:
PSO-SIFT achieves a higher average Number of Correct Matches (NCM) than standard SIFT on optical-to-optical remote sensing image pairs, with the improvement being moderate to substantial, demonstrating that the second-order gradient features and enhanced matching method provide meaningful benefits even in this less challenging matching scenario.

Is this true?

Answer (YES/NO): NO